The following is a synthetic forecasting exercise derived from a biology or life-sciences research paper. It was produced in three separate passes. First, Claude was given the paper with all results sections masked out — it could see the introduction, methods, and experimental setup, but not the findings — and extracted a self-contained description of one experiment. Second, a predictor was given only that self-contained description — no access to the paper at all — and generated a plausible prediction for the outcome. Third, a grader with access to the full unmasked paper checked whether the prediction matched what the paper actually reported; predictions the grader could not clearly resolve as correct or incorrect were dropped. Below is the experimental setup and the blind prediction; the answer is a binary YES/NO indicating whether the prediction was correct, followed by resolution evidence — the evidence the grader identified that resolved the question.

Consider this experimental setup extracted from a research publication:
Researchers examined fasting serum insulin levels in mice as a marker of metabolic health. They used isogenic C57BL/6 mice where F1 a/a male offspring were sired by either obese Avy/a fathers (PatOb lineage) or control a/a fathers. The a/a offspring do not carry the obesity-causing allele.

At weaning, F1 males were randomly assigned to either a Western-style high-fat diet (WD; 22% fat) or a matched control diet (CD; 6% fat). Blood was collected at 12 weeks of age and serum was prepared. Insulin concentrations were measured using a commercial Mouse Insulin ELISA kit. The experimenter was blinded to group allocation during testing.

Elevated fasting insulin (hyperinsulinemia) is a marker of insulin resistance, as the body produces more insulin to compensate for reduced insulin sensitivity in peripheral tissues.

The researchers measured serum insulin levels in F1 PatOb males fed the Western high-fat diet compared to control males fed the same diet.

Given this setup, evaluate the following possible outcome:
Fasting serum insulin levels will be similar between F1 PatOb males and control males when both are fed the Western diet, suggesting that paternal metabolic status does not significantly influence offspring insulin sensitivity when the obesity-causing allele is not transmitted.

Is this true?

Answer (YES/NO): NO